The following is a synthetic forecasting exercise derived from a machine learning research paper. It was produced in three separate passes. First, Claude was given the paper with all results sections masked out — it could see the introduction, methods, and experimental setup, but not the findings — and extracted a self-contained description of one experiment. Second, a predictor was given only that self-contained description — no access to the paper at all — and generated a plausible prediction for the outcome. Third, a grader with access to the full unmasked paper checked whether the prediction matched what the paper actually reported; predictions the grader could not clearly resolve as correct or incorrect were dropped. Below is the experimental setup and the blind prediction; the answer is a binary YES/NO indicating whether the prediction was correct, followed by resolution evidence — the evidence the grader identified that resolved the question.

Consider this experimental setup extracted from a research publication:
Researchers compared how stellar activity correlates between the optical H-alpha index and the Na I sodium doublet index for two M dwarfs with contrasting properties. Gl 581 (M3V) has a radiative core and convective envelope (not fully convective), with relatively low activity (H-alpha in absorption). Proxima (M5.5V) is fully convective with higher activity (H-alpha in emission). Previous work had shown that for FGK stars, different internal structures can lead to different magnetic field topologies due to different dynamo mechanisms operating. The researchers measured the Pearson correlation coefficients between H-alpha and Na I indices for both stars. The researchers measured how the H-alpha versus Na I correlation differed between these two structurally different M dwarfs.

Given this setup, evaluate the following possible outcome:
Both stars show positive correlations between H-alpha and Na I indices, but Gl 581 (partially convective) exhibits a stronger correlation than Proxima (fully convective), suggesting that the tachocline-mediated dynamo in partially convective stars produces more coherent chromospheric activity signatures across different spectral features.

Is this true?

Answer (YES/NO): NO